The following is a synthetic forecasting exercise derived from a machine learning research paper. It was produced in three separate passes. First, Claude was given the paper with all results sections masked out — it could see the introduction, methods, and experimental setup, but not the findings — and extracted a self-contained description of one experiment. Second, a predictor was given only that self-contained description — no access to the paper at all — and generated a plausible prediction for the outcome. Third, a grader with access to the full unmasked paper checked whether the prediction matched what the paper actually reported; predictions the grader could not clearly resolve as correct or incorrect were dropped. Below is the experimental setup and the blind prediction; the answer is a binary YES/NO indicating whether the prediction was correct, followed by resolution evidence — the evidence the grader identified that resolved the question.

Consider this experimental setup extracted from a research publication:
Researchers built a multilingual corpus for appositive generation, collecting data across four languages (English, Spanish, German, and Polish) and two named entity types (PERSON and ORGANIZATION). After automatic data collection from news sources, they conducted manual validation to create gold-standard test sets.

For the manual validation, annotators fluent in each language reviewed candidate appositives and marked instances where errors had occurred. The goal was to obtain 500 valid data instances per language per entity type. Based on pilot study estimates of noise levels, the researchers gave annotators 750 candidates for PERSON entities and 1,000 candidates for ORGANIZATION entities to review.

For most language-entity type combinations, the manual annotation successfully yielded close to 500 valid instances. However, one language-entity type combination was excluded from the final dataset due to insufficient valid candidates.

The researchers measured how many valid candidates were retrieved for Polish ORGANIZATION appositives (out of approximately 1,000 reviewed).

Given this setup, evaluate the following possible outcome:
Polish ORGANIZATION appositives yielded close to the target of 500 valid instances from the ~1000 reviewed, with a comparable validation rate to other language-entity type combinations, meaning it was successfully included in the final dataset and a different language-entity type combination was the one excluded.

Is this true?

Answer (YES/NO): NO